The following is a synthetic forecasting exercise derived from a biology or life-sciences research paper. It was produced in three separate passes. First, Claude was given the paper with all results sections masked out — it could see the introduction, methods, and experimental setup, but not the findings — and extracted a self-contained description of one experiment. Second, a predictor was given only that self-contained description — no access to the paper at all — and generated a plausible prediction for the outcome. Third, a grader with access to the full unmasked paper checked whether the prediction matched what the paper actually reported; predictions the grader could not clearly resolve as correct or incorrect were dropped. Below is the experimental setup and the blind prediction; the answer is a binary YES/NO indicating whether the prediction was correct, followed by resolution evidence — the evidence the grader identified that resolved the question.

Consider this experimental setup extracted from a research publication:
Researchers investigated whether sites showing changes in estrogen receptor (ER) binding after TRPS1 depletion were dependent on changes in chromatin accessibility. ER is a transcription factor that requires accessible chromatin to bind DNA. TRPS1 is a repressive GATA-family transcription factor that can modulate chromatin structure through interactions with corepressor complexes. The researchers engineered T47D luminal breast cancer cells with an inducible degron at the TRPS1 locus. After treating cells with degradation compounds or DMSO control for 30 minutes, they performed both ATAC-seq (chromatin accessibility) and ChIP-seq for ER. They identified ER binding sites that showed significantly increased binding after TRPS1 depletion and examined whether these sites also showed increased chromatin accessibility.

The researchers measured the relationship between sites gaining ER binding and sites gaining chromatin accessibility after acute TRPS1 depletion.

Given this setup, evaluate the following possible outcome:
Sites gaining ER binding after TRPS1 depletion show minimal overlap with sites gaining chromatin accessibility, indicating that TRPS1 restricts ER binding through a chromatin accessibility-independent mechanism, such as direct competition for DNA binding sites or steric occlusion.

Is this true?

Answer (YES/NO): NO